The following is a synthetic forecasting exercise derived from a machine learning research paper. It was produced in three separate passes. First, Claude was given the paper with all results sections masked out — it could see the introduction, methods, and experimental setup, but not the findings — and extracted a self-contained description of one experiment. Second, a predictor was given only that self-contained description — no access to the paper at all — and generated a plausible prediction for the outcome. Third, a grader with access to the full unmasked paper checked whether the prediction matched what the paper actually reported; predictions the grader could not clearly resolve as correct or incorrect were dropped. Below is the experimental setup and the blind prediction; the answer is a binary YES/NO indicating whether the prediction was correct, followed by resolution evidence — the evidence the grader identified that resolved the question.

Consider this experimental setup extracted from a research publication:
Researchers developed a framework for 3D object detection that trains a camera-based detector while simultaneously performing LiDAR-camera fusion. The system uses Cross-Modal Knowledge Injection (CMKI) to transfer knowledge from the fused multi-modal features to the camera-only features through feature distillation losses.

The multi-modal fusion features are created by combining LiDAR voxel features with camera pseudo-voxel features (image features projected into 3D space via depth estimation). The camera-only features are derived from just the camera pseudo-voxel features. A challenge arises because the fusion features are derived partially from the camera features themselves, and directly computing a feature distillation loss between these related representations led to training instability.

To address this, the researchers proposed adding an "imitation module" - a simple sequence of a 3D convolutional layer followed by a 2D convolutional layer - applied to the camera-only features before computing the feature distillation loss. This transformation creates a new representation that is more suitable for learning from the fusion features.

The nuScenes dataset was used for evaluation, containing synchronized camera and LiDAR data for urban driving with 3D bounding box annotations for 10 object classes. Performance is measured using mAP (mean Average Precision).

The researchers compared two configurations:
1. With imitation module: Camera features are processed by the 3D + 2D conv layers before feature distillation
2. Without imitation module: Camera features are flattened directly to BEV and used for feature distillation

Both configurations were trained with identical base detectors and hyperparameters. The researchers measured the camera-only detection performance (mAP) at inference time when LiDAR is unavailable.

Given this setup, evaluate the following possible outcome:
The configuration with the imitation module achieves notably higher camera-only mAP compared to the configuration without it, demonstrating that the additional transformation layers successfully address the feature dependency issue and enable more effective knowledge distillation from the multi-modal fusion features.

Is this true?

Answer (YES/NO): YES